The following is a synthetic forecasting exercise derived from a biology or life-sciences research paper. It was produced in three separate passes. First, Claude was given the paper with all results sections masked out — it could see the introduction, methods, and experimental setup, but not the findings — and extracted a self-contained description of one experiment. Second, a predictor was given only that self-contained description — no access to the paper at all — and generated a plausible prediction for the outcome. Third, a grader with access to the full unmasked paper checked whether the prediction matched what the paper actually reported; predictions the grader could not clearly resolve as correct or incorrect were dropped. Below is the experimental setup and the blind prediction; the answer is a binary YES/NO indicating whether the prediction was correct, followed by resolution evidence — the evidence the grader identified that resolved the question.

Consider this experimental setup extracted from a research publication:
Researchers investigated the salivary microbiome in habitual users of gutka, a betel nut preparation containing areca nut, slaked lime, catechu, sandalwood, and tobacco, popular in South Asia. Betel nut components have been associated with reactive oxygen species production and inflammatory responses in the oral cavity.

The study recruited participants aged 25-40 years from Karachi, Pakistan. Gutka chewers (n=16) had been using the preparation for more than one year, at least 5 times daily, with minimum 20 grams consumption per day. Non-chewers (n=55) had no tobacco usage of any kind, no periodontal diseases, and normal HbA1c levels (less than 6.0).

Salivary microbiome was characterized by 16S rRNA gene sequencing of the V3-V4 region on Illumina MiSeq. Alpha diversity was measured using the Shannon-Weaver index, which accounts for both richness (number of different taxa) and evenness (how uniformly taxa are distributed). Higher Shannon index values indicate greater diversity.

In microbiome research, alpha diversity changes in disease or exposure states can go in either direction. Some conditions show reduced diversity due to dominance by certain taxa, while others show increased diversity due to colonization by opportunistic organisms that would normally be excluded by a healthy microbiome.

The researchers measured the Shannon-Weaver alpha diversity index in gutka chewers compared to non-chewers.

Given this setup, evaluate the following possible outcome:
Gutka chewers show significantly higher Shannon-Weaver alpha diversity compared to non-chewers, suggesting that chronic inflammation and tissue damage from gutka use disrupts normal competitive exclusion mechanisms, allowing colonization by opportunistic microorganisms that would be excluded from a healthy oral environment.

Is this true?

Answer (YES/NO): NO